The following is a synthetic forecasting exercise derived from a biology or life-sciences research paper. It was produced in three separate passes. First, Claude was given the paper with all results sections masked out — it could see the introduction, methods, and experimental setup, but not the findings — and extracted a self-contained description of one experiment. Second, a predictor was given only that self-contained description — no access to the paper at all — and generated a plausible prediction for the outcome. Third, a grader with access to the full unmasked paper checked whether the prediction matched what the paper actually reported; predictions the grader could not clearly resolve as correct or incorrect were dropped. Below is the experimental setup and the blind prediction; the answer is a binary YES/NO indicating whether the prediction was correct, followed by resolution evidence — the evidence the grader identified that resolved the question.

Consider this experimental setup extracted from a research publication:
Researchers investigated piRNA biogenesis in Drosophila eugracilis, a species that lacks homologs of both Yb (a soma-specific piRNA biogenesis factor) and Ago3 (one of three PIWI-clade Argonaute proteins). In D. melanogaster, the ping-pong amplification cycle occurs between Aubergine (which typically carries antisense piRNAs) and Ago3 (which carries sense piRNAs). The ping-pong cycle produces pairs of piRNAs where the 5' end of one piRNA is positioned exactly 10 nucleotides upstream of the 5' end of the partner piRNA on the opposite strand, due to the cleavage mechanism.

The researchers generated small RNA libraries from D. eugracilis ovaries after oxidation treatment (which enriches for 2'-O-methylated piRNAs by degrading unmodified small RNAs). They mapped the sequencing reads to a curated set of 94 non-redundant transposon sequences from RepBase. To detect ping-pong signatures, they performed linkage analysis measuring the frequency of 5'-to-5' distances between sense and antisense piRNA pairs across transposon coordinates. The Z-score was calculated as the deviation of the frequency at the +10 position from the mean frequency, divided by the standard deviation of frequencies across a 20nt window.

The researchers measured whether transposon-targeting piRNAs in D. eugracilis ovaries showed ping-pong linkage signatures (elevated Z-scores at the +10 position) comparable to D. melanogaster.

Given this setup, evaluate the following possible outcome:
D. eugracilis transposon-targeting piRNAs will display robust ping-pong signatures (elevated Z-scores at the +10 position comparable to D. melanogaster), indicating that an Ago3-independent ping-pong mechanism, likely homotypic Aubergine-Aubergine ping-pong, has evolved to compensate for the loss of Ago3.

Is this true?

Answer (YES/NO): NO